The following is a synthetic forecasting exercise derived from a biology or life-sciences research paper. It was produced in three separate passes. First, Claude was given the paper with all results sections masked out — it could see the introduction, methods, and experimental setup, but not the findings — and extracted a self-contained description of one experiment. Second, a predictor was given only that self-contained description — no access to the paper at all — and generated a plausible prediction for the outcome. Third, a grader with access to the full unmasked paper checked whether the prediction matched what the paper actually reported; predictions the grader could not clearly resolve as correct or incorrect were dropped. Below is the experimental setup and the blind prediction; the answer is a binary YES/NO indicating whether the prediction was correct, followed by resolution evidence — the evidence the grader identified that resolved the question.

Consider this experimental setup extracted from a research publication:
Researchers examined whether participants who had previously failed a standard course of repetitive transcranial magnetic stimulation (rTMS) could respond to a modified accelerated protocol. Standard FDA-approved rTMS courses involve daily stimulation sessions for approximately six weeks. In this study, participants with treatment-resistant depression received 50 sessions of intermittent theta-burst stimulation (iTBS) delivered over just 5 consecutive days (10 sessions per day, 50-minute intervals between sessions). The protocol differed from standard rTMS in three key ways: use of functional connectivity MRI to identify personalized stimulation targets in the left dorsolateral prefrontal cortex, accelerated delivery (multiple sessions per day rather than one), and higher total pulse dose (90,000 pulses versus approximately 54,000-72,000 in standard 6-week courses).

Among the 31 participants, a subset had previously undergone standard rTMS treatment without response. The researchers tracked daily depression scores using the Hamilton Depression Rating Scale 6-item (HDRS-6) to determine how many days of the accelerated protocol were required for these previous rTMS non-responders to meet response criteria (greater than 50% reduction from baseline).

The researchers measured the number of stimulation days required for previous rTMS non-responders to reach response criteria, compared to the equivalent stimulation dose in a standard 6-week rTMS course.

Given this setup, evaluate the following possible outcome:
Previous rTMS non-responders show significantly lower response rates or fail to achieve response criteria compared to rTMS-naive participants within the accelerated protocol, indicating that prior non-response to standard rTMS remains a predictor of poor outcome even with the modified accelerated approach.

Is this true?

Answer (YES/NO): NO